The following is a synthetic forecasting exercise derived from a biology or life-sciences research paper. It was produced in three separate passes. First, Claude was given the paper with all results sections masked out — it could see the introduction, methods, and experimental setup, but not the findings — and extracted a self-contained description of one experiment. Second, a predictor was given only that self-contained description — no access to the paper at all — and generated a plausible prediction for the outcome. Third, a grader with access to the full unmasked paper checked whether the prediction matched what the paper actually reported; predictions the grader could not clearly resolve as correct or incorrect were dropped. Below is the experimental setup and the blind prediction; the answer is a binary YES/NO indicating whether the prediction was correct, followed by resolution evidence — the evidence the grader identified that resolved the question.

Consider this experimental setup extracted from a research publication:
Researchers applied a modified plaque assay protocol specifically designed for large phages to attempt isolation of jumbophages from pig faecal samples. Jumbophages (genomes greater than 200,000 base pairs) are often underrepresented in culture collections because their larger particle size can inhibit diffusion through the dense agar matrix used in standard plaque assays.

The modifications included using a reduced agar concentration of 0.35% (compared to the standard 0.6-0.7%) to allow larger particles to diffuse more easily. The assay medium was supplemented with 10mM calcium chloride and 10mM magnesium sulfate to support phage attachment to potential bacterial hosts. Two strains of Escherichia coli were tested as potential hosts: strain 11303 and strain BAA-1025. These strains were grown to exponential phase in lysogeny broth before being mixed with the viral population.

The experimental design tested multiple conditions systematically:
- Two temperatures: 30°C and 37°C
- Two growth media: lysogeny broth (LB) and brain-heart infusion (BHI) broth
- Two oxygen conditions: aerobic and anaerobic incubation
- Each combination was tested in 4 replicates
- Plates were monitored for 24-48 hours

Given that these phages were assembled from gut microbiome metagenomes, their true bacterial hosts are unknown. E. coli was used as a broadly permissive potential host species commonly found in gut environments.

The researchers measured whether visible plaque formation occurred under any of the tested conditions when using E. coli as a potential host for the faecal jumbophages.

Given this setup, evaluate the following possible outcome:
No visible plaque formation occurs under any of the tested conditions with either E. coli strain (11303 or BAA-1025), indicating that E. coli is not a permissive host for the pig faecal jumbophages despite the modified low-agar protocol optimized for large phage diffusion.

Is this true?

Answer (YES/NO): NO